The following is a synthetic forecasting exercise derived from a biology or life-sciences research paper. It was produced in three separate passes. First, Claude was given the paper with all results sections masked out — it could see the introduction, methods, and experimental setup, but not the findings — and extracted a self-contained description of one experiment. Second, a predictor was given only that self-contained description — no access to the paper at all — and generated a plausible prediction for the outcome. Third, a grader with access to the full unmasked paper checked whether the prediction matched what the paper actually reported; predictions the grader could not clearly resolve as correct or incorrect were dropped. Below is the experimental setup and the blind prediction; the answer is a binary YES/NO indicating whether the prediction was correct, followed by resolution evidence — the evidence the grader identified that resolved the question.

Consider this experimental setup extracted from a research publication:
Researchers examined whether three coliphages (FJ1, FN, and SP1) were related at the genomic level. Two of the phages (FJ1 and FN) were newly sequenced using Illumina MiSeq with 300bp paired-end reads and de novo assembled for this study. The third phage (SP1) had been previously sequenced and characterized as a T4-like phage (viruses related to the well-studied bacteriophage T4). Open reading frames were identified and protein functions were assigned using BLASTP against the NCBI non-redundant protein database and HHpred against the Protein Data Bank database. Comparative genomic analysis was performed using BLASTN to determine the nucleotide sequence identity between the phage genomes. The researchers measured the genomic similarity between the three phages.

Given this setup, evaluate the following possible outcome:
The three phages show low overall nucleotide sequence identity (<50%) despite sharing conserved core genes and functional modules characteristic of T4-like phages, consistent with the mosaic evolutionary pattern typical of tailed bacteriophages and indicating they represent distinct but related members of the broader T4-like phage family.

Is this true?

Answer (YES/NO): NO